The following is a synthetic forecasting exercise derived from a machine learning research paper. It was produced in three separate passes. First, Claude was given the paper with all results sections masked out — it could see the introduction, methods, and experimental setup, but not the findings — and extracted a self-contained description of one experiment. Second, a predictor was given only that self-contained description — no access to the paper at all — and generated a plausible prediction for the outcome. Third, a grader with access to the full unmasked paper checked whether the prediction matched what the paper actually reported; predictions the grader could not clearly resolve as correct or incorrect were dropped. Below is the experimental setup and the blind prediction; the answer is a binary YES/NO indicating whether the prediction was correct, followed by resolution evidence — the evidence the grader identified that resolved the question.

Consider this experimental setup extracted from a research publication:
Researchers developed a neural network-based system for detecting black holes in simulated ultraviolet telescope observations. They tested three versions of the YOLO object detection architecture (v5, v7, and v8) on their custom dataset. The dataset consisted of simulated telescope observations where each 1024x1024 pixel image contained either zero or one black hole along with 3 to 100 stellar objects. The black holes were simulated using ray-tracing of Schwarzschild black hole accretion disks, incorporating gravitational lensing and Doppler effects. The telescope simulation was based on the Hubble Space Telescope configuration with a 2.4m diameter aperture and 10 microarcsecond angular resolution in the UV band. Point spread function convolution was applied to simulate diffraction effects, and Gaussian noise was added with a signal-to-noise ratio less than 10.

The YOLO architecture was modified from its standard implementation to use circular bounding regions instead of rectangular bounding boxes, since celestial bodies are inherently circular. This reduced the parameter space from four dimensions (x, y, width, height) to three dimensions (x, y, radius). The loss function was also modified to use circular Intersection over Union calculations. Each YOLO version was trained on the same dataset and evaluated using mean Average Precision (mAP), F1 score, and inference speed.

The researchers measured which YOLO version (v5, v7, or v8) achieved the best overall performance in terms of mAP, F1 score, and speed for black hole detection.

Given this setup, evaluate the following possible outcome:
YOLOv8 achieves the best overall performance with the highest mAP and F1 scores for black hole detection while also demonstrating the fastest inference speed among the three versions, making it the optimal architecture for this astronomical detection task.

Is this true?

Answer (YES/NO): NO